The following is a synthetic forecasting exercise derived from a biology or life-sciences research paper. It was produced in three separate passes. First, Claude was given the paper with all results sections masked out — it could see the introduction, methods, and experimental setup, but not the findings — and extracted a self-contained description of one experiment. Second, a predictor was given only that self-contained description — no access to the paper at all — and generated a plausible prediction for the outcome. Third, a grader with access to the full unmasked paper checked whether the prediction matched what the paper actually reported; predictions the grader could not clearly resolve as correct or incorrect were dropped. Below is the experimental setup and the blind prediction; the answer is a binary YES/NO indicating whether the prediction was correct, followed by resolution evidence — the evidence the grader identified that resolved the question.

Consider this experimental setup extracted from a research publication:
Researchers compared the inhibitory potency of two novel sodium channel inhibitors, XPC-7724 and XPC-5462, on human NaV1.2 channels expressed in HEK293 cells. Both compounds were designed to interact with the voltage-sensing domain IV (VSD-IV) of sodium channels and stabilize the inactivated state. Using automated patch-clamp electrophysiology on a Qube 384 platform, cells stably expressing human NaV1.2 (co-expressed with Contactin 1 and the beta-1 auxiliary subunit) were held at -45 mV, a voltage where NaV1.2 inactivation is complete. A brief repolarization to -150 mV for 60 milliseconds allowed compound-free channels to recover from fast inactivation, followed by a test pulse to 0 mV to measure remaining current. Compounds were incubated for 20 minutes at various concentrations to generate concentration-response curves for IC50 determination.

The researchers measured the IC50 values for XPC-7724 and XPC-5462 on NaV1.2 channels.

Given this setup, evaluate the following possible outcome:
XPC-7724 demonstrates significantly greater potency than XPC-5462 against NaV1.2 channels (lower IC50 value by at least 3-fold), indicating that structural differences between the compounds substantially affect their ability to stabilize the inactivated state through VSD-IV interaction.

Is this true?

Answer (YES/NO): NO